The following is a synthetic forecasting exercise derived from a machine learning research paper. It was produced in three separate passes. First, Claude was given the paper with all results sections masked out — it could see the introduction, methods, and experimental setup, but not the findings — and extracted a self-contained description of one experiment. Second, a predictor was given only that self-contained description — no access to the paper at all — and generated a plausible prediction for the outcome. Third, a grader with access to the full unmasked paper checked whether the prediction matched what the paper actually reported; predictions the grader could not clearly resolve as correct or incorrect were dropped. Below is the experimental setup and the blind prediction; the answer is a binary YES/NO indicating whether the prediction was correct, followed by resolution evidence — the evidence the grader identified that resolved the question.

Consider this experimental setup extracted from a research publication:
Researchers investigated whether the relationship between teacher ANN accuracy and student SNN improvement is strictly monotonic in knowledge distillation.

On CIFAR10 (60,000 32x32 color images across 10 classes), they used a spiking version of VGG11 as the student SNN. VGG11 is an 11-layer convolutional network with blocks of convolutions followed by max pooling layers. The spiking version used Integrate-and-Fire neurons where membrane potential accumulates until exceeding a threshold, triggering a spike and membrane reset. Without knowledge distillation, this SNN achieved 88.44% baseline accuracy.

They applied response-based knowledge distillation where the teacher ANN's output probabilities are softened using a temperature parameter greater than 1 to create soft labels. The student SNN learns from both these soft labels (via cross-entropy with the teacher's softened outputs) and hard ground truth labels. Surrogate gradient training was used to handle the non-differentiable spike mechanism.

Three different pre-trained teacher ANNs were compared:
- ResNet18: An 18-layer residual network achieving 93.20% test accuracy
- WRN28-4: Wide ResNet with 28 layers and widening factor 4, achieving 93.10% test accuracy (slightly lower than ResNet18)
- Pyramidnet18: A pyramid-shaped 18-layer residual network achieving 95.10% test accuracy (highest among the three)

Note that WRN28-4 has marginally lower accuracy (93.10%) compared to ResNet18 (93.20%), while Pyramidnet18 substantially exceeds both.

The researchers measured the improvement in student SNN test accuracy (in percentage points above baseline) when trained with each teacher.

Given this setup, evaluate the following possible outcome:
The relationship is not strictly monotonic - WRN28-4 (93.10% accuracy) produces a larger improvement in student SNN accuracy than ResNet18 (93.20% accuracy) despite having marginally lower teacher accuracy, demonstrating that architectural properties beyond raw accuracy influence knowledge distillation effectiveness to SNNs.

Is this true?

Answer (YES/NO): YES